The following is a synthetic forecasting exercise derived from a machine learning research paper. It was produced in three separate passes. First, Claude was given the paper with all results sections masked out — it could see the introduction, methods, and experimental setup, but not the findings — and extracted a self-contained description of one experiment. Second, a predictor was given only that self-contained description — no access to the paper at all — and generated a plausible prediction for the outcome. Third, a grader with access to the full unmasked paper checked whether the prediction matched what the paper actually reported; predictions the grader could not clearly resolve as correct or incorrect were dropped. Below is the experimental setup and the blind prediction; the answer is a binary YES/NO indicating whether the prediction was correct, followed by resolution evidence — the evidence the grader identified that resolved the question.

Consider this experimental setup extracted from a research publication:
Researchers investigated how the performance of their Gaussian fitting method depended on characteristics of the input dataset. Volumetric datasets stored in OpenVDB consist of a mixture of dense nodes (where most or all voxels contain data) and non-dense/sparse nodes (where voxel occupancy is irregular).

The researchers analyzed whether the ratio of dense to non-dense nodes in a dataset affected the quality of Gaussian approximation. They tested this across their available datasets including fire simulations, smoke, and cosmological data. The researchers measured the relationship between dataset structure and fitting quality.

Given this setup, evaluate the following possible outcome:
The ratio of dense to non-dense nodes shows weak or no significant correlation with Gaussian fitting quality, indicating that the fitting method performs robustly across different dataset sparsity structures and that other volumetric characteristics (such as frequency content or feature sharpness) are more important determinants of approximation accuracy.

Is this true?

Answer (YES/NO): NO